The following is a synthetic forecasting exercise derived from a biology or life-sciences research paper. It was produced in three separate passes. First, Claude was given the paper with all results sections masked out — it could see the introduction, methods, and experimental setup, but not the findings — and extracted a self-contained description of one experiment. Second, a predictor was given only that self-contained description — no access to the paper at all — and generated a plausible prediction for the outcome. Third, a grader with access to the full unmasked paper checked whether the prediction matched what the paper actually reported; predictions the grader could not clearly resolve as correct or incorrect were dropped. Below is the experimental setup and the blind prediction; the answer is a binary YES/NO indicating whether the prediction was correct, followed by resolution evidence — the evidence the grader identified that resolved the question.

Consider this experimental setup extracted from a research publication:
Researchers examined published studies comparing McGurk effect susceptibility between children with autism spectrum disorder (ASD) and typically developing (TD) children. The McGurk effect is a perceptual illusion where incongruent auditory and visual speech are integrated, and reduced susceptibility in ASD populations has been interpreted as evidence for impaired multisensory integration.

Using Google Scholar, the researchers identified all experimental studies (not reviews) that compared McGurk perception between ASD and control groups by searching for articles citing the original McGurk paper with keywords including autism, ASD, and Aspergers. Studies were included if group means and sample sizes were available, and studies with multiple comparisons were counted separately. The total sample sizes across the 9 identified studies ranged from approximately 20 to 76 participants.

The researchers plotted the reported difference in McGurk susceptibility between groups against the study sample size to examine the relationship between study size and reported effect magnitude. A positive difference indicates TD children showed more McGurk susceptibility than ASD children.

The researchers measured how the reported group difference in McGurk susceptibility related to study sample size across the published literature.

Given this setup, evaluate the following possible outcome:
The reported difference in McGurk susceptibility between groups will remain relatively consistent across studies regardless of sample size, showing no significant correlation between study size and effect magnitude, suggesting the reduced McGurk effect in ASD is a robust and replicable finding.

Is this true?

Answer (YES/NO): NO